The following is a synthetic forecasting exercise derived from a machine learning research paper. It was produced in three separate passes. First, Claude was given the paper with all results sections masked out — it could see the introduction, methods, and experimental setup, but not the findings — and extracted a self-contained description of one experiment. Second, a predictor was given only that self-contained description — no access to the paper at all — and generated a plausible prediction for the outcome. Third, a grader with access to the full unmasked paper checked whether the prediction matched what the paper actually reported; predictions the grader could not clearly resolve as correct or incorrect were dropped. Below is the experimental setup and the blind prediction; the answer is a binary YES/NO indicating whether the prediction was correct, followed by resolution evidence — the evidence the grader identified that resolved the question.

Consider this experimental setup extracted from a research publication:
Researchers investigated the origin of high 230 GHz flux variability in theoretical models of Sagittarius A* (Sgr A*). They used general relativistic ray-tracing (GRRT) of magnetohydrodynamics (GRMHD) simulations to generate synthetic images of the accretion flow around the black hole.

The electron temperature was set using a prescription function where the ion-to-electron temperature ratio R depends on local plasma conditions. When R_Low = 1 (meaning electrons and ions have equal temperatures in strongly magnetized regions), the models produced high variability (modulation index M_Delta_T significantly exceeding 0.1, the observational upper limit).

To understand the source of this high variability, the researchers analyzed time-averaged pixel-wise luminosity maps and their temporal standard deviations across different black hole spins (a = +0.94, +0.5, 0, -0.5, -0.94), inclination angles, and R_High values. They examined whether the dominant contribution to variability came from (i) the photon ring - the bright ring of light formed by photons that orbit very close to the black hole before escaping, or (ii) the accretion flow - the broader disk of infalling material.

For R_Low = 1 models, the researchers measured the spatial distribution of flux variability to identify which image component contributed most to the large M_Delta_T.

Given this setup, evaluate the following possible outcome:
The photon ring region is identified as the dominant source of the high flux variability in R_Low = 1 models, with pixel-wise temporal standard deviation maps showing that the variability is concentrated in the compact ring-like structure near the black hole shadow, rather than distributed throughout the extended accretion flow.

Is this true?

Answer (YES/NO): YES